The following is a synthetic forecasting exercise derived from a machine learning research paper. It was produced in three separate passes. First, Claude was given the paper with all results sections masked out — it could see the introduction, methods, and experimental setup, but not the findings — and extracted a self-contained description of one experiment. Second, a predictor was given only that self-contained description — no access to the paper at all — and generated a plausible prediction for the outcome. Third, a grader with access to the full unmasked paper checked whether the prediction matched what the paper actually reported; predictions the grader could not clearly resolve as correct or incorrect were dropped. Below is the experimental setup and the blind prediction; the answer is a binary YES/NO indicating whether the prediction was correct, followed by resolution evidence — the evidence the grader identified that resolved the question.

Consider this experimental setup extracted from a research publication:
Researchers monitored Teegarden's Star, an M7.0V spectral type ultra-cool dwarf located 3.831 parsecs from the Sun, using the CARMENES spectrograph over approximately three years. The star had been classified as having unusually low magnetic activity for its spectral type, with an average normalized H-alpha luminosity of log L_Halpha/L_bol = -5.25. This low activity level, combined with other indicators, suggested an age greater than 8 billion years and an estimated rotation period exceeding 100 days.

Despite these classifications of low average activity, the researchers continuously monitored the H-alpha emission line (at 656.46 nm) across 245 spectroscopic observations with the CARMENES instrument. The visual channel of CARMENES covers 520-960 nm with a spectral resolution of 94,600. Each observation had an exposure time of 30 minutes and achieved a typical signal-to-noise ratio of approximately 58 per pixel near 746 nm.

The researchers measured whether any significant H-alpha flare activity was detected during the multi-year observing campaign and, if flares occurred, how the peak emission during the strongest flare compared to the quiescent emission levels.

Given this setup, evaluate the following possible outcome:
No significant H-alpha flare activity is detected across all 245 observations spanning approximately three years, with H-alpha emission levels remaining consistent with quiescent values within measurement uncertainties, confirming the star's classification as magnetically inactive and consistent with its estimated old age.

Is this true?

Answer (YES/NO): NO